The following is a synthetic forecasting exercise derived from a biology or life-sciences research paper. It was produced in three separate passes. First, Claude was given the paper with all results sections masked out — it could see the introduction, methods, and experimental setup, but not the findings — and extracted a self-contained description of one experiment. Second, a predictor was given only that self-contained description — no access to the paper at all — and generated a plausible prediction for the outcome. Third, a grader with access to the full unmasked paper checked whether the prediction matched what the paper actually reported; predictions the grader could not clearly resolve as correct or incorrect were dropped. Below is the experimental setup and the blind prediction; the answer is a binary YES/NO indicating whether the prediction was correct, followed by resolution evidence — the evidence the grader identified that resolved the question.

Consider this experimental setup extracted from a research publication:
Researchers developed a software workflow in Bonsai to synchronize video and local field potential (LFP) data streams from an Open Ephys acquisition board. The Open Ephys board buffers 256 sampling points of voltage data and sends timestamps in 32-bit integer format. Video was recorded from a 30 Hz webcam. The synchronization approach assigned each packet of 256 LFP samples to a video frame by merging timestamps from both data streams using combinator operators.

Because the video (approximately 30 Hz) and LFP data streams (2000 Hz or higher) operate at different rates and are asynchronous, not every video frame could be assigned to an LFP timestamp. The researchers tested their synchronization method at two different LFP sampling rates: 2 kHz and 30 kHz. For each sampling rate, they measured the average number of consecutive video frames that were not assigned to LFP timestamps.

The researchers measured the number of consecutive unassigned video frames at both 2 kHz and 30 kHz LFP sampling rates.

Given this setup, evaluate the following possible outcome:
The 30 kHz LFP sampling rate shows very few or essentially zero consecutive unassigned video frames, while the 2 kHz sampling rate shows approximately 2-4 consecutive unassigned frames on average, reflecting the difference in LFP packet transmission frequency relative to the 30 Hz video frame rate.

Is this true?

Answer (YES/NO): NO